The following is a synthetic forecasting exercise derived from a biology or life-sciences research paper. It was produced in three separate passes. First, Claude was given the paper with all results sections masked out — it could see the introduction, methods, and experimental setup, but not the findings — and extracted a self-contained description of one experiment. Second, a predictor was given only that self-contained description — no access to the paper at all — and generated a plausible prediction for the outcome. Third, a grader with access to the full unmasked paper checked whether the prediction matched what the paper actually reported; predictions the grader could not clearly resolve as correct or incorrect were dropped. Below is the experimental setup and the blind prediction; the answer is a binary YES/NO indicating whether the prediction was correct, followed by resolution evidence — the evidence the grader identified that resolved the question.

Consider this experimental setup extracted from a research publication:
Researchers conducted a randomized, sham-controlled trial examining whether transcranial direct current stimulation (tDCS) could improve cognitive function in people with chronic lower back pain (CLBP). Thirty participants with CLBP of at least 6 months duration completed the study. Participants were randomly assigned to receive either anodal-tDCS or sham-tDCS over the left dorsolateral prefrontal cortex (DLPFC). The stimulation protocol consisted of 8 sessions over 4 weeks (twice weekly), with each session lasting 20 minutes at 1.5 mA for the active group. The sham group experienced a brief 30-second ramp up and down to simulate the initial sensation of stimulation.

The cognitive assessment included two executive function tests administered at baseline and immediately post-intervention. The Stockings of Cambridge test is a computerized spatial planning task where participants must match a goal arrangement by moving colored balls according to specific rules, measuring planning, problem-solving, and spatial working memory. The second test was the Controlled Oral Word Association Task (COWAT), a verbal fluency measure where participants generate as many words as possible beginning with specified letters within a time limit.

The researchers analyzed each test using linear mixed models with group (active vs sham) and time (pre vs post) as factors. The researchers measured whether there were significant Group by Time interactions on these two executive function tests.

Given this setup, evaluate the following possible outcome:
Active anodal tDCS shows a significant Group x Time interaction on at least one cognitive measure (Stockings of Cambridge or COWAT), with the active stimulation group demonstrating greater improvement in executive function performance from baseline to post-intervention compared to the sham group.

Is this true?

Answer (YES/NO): NO